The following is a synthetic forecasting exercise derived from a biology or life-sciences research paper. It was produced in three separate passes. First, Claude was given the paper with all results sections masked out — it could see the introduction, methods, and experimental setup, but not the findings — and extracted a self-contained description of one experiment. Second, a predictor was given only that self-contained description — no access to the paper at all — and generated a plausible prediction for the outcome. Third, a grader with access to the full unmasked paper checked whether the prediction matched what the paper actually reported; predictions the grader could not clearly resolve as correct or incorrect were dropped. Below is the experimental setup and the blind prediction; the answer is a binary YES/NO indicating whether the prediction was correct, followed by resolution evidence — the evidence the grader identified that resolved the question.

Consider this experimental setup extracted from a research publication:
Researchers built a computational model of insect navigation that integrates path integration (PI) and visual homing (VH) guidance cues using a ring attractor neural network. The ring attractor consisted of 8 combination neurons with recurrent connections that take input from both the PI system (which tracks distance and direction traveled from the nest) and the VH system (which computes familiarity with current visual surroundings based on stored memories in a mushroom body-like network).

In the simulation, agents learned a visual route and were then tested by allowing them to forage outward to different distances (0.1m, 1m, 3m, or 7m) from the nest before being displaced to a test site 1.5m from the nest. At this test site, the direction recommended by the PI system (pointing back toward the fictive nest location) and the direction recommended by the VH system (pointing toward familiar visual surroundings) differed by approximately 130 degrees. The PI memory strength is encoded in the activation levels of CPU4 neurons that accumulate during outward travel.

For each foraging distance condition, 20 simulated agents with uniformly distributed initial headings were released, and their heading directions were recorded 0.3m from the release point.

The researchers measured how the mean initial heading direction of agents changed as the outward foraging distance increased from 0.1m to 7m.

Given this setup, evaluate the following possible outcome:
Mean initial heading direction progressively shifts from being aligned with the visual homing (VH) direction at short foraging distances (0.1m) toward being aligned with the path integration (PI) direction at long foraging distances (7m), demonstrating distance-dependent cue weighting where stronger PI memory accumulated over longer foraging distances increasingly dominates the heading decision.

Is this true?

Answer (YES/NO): YES